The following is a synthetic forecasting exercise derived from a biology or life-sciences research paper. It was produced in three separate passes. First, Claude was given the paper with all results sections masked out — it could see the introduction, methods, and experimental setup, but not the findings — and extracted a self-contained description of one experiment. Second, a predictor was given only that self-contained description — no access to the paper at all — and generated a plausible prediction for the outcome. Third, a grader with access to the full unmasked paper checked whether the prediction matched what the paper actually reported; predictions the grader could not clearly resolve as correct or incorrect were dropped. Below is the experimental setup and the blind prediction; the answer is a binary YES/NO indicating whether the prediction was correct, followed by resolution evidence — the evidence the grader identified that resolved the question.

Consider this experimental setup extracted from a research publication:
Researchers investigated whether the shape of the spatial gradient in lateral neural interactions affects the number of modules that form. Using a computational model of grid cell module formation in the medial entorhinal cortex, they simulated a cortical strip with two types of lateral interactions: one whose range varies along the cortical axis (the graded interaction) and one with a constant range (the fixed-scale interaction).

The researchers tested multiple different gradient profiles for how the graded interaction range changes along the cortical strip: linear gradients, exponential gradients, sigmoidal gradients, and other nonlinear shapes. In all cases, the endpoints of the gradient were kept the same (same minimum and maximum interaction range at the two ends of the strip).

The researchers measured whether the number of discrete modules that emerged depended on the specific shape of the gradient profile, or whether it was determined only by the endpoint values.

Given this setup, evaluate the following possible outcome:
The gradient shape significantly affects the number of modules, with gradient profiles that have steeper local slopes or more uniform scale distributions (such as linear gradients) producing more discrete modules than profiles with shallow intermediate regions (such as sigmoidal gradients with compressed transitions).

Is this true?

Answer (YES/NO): NO